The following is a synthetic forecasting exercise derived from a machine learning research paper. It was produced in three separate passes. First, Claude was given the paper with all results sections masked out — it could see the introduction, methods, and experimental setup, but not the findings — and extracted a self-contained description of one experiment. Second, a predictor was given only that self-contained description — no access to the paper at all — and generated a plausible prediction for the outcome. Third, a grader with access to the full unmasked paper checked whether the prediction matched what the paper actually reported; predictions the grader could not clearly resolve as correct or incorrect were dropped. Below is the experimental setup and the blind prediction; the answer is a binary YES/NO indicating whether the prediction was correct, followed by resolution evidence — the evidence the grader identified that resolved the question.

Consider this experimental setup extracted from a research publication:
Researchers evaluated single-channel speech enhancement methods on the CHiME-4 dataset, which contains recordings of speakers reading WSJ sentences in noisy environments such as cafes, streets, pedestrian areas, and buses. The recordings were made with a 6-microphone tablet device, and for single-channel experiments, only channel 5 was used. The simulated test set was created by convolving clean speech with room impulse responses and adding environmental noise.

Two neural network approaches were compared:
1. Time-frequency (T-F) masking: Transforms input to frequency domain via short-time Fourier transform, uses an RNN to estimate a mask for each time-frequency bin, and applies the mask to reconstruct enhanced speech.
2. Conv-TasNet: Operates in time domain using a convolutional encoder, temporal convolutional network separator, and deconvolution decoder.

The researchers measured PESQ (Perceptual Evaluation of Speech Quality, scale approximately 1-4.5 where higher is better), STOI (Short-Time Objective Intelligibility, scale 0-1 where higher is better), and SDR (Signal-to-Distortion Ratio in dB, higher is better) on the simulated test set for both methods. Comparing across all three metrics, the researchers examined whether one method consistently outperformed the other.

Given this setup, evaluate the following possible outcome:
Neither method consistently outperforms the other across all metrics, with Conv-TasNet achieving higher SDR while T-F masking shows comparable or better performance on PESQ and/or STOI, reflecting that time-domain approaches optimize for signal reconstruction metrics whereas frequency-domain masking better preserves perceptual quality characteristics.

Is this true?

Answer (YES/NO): YES